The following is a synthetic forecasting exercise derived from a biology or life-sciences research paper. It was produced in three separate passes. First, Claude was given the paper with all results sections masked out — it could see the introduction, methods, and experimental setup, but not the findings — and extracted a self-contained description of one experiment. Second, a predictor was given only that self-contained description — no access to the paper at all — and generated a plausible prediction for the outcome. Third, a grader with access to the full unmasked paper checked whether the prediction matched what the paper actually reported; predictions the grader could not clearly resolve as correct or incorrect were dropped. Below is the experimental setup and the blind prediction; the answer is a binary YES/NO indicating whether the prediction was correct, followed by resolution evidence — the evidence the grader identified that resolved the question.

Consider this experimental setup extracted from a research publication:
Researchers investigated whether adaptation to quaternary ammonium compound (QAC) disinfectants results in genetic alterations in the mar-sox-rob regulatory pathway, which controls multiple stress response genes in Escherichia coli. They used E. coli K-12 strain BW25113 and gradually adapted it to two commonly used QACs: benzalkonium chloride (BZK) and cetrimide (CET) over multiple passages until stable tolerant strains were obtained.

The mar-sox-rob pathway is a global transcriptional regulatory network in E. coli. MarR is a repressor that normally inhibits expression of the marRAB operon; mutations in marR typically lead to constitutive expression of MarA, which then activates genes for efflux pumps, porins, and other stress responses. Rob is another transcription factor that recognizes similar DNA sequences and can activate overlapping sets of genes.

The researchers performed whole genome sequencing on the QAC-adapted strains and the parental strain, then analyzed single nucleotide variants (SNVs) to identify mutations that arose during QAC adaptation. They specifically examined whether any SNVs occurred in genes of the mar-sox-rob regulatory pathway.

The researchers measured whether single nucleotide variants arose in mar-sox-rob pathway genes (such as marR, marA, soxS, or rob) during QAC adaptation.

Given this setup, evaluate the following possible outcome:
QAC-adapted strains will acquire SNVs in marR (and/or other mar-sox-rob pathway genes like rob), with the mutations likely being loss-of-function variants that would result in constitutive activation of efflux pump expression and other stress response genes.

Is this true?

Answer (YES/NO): YES